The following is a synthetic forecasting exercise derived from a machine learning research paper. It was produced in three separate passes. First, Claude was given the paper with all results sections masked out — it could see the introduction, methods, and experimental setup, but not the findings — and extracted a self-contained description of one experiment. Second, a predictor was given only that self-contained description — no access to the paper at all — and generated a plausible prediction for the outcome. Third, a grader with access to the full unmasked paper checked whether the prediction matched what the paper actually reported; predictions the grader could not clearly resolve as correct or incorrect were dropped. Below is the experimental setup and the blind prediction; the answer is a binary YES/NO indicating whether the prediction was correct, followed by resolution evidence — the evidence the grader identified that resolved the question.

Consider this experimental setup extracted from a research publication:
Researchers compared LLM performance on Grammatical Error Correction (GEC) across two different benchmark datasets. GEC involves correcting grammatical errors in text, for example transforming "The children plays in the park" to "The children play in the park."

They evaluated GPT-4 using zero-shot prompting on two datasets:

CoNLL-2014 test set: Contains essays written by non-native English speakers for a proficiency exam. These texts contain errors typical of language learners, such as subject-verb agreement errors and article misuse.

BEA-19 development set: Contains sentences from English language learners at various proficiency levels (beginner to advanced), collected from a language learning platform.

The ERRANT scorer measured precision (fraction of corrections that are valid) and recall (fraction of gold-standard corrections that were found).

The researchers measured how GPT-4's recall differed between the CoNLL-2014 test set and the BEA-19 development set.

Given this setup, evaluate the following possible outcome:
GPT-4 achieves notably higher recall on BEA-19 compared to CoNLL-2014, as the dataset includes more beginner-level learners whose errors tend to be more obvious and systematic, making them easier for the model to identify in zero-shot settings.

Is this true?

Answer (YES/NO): NO